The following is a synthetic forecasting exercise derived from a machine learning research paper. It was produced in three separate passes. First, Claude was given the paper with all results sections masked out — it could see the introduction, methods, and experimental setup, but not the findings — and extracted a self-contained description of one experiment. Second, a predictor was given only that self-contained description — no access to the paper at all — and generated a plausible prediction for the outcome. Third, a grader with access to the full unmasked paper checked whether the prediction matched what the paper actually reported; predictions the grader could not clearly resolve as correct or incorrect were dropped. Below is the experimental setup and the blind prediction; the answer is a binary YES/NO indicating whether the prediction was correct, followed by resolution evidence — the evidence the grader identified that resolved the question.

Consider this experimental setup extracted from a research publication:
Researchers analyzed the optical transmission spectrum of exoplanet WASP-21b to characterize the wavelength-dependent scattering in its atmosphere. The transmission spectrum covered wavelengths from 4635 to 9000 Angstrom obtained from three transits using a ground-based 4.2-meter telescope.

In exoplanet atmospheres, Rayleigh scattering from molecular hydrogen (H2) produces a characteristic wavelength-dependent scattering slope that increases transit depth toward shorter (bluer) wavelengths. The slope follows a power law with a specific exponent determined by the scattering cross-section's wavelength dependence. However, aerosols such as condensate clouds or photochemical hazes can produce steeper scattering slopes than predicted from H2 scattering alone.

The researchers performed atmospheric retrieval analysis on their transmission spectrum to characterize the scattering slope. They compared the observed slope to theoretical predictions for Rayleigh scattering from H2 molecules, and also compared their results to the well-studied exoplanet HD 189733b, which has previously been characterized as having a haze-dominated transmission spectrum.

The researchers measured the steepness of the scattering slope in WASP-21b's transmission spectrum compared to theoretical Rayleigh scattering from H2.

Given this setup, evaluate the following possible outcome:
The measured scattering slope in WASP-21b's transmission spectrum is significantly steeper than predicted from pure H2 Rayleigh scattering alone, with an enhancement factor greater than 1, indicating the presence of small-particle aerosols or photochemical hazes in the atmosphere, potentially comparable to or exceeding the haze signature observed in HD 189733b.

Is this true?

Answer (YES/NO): YES